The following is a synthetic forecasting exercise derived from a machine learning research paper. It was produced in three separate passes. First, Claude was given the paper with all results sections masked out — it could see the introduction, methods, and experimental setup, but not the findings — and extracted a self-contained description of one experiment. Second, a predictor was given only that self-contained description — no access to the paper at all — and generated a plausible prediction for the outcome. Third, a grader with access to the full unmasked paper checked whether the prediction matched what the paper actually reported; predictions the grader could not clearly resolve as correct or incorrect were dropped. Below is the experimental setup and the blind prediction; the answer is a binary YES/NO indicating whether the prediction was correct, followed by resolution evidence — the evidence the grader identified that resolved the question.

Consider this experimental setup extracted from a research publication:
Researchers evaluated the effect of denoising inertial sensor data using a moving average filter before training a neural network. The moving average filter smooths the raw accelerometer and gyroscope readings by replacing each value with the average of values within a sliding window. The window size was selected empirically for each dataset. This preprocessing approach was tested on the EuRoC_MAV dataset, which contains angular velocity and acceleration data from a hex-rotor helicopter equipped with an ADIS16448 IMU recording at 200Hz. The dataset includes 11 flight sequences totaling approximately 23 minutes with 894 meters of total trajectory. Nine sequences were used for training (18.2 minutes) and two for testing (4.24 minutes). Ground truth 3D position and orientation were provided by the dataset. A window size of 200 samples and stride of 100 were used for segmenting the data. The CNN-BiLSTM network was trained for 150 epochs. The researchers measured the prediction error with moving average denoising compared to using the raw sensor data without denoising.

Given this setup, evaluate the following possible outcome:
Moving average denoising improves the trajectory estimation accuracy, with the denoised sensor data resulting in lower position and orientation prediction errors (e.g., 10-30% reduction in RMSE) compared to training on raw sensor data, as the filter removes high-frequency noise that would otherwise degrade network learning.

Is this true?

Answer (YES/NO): NO